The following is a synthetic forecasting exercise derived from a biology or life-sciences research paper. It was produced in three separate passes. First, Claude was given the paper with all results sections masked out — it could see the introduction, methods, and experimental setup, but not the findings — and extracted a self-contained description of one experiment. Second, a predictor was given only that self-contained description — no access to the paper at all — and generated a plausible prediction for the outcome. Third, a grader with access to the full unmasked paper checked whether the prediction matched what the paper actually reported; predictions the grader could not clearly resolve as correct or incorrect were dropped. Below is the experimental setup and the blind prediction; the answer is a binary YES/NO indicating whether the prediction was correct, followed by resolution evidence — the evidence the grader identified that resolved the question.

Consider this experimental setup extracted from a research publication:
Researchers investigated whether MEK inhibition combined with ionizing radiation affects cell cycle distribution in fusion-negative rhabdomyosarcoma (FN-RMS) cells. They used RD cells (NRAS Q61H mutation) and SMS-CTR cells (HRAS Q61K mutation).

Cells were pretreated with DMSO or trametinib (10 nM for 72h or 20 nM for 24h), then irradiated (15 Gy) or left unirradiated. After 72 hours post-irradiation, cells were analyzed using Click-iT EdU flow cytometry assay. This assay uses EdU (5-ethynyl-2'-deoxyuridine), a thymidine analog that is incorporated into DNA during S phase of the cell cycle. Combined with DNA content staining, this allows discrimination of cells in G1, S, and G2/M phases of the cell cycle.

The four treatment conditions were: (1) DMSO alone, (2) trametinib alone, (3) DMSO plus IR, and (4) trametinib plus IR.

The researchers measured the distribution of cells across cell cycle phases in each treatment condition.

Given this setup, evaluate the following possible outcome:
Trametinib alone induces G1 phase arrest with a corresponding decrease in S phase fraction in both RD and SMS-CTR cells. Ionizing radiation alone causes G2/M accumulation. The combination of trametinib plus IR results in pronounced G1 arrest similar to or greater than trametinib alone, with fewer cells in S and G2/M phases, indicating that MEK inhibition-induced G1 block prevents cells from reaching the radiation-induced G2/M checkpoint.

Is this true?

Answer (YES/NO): NO